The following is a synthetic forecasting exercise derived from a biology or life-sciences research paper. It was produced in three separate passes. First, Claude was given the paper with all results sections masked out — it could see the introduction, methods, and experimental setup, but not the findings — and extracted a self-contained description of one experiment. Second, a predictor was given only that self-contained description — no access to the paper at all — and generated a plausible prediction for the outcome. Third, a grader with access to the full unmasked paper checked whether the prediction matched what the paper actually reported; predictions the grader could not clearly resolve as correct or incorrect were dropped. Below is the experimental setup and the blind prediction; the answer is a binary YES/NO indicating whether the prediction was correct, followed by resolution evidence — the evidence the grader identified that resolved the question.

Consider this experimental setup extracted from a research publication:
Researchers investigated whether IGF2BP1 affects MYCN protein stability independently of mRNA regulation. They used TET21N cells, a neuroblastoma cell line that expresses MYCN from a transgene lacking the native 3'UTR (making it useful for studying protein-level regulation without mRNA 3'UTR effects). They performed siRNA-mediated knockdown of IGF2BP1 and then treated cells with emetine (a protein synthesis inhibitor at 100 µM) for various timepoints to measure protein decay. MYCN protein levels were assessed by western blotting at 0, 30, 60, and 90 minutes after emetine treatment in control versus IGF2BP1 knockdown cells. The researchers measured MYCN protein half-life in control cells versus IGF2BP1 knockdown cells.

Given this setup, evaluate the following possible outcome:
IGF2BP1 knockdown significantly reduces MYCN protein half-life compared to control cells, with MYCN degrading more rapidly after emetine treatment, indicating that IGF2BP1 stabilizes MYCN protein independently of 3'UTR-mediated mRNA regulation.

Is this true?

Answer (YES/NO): YES